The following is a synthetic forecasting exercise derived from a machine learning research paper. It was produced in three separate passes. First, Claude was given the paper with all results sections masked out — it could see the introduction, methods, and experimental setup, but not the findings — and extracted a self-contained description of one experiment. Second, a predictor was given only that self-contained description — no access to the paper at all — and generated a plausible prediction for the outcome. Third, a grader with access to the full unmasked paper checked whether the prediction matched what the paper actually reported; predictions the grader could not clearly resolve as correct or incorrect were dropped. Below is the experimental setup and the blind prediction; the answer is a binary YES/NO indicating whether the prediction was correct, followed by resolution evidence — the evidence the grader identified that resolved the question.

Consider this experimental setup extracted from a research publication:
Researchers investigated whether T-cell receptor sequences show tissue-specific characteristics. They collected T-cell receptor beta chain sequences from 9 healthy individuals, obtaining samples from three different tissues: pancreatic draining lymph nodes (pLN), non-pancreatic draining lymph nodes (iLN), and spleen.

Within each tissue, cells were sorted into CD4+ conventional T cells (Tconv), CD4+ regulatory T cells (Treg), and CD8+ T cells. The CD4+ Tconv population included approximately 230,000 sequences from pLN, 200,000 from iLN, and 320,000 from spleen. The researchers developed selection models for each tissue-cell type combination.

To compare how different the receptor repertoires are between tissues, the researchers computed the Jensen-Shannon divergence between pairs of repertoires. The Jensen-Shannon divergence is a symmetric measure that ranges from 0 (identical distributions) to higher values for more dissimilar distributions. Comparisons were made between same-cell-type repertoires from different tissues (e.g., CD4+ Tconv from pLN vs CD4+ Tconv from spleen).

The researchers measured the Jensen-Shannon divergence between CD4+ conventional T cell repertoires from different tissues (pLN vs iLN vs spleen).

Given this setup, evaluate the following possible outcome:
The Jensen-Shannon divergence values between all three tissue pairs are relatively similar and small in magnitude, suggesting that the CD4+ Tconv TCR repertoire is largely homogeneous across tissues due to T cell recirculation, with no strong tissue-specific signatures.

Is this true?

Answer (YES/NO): YES